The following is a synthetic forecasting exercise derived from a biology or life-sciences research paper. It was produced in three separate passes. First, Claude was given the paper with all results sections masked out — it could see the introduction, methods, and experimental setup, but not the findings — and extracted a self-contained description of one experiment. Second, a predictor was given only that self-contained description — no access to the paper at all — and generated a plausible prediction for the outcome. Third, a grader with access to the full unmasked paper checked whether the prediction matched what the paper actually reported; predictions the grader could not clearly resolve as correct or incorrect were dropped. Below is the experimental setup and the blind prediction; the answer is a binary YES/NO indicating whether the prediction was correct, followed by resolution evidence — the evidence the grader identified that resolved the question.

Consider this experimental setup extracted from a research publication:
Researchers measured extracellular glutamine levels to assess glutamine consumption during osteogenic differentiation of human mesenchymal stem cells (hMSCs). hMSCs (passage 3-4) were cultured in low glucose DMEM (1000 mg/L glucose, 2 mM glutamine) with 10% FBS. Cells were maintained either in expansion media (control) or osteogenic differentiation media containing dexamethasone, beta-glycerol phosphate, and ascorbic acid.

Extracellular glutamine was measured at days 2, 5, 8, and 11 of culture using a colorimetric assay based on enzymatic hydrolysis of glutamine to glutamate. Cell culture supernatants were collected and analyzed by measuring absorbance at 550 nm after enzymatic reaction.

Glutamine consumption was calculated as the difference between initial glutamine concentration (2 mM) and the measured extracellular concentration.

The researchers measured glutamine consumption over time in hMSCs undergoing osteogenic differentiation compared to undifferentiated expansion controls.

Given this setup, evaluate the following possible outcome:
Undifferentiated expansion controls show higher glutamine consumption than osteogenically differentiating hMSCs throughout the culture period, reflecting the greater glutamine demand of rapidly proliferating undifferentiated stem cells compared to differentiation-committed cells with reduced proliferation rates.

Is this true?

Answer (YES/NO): NO